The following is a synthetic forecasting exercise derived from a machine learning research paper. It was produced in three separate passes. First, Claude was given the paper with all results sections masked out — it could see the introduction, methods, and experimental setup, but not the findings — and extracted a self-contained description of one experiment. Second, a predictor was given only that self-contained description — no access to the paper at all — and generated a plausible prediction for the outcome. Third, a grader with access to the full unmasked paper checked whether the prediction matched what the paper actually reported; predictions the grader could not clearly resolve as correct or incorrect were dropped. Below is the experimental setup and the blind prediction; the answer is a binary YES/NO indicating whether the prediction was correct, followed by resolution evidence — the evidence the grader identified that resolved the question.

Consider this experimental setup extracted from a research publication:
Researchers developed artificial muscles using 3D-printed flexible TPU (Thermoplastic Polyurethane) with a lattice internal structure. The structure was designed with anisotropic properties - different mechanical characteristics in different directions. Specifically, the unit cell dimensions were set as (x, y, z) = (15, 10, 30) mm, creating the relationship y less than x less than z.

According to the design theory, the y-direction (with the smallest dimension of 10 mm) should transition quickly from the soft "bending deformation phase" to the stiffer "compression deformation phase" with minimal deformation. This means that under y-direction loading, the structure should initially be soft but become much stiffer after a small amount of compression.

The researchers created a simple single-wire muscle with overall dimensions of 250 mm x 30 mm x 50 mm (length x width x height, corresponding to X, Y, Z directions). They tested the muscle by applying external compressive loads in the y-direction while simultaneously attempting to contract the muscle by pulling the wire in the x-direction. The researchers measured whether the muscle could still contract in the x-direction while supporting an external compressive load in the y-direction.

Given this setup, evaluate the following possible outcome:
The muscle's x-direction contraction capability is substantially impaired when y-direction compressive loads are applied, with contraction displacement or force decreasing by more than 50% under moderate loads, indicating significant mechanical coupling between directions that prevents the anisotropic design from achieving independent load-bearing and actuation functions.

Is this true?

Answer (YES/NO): NO